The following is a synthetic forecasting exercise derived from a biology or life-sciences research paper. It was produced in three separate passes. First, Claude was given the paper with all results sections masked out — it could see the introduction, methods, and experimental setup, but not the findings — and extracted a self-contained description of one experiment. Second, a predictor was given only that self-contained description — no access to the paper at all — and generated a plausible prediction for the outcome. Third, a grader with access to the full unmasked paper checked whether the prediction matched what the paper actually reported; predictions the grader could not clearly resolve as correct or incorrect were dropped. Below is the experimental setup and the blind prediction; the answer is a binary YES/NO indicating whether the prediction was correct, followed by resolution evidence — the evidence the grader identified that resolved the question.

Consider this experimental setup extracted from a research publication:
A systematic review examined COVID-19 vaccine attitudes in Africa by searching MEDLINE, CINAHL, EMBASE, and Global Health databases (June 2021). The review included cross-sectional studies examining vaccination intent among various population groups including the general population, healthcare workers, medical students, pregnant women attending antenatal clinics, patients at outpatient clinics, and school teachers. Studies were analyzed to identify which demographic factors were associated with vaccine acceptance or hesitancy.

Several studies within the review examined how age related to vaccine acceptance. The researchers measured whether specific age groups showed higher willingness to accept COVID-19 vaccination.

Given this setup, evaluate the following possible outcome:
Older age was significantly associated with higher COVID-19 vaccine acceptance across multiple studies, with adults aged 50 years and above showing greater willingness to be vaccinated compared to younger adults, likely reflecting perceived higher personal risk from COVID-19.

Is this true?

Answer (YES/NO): NO